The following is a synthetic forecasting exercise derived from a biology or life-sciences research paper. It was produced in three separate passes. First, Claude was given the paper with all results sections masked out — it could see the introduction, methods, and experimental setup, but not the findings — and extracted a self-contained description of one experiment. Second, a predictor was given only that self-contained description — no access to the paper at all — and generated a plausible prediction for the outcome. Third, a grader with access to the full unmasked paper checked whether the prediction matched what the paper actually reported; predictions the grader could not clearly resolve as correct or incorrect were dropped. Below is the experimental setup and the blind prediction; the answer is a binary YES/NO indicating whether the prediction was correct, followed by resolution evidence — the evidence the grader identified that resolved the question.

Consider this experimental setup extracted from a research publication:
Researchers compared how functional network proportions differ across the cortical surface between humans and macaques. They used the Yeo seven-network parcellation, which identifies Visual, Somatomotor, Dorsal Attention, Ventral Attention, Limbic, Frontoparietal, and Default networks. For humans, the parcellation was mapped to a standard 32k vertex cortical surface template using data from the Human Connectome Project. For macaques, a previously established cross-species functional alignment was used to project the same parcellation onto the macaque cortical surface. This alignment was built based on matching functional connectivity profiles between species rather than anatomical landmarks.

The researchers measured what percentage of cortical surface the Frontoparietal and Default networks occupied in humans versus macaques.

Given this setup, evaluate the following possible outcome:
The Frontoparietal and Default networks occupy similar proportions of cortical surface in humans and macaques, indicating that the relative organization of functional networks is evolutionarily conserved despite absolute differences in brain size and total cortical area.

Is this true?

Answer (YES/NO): NO